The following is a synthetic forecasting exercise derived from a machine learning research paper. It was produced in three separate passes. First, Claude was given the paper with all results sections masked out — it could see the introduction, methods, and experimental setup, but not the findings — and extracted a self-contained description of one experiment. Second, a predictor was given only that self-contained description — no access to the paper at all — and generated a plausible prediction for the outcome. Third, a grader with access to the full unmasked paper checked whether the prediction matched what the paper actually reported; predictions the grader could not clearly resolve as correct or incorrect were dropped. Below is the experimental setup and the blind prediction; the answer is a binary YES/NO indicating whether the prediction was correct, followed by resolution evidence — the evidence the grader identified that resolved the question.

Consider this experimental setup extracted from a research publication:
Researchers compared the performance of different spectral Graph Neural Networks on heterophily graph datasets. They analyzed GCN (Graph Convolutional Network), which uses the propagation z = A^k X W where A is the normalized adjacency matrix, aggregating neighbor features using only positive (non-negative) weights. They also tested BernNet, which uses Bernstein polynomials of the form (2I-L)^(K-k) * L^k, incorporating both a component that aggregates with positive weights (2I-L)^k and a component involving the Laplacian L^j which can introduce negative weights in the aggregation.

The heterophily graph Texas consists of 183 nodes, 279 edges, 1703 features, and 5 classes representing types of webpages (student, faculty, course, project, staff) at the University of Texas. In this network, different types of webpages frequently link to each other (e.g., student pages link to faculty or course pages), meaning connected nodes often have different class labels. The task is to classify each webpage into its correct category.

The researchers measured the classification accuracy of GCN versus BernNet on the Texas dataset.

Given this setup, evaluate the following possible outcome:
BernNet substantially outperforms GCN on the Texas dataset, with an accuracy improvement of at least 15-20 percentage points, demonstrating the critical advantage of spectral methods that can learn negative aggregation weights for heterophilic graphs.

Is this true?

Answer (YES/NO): YES